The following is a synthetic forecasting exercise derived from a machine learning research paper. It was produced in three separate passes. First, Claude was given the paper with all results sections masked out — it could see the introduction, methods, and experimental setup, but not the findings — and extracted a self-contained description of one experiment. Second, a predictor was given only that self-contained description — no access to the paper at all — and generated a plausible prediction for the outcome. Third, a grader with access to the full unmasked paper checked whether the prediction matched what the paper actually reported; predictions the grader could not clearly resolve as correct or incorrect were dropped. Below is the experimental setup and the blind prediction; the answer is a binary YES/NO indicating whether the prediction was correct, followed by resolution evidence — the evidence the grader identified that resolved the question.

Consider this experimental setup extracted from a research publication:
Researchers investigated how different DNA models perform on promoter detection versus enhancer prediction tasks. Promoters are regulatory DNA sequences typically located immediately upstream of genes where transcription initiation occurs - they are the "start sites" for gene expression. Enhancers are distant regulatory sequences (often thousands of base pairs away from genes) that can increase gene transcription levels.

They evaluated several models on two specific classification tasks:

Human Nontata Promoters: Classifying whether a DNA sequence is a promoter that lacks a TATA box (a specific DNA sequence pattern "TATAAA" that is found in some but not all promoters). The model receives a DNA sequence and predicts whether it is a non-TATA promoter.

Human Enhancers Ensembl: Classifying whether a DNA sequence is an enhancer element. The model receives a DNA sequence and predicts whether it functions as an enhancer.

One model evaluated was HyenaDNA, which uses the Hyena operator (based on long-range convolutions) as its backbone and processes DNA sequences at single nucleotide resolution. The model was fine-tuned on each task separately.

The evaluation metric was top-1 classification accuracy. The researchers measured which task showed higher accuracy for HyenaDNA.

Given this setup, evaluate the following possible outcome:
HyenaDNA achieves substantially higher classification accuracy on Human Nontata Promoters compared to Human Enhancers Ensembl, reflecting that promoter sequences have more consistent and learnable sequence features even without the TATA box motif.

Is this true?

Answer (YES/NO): YES